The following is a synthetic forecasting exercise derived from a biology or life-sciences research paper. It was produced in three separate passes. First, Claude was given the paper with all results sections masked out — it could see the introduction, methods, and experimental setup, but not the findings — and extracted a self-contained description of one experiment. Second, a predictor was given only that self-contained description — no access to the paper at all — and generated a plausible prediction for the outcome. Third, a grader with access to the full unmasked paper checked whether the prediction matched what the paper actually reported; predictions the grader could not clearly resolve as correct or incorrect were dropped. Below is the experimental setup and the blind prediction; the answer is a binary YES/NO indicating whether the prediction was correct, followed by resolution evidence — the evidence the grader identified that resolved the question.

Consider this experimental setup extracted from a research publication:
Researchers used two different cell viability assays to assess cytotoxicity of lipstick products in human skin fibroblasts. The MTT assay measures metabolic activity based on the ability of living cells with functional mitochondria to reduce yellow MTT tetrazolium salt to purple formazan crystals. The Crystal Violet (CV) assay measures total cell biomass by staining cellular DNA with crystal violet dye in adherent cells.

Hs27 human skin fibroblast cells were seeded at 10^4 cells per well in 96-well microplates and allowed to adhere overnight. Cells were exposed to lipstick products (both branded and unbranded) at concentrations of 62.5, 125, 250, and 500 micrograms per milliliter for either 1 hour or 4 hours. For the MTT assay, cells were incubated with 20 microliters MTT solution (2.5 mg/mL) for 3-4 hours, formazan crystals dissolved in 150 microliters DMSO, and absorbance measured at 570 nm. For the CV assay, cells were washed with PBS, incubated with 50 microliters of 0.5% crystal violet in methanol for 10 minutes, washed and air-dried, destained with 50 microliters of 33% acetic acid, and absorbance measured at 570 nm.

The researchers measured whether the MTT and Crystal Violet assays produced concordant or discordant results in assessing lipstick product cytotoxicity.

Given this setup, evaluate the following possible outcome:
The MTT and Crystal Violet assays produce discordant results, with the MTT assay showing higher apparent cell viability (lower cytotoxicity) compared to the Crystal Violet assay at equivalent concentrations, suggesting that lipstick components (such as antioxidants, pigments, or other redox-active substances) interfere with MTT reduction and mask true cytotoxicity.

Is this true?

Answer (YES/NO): NO